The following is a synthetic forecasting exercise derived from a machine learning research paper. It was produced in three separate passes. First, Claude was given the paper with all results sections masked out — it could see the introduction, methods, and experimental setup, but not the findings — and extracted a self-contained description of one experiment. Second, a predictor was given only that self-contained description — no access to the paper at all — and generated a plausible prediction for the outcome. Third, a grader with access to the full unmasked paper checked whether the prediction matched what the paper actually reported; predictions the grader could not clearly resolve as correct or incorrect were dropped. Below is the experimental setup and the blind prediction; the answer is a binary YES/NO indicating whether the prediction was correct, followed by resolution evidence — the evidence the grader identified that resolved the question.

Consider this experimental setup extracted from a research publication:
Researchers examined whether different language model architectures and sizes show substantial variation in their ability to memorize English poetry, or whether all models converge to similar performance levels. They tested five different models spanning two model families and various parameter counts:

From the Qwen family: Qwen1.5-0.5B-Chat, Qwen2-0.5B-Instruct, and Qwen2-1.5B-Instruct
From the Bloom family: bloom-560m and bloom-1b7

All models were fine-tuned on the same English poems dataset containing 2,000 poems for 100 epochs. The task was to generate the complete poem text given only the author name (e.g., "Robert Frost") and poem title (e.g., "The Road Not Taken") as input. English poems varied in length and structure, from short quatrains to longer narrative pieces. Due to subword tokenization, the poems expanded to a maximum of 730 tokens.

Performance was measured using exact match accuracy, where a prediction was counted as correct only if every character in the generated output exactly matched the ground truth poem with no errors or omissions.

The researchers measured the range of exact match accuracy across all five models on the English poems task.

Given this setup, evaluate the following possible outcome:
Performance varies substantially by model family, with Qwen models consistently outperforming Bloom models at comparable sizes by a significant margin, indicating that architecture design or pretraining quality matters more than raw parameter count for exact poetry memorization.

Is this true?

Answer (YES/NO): NO